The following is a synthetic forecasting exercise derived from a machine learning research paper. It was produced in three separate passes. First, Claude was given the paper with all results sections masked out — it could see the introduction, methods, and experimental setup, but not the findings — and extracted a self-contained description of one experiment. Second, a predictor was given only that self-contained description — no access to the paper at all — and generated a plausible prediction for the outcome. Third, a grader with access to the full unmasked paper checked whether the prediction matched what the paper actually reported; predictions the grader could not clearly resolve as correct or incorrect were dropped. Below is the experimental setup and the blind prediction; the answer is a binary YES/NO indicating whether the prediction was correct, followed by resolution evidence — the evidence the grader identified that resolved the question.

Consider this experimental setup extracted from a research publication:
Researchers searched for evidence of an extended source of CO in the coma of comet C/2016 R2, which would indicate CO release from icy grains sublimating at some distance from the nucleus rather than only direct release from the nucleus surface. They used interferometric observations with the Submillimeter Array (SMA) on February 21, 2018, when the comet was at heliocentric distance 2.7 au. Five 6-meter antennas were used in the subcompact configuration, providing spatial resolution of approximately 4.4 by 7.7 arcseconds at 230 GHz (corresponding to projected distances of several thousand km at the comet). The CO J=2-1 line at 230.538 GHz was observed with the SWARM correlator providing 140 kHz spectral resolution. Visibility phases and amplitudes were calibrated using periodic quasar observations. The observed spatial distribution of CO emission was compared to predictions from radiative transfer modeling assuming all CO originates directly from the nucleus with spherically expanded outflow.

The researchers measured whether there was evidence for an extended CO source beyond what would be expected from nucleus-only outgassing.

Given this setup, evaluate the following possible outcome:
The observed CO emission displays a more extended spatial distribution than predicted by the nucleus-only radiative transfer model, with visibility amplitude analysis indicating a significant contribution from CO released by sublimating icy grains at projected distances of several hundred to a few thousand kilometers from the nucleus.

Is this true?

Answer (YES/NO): NO